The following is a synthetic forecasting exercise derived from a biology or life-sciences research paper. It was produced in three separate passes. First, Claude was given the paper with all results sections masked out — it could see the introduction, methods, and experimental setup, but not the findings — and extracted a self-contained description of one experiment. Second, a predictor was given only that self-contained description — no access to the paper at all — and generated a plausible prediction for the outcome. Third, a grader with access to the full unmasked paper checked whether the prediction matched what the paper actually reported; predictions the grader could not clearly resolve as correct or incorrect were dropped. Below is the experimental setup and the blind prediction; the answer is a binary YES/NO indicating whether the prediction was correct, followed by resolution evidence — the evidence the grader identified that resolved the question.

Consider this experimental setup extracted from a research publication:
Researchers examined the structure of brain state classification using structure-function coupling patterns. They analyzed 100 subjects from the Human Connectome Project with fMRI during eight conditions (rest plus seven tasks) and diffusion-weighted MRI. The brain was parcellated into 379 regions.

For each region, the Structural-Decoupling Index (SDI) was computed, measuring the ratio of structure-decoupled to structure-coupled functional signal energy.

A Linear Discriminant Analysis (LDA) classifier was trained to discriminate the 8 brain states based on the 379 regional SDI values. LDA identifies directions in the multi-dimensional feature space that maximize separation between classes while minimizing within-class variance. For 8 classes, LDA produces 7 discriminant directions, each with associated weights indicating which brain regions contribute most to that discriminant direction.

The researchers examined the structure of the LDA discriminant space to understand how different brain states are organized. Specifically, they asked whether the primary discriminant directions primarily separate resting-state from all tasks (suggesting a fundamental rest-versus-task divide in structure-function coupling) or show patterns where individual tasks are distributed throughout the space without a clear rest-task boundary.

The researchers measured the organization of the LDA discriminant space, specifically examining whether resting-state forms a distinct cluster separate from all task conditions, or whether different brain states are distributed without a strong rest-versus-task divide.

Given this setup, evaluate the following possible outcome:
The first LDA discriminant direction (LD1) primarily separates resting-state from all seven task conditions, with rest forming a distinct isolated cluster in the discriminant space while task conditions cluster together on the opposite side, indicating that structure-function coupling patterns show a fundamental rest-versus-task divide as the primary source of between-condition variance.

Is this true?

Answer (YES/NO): NO